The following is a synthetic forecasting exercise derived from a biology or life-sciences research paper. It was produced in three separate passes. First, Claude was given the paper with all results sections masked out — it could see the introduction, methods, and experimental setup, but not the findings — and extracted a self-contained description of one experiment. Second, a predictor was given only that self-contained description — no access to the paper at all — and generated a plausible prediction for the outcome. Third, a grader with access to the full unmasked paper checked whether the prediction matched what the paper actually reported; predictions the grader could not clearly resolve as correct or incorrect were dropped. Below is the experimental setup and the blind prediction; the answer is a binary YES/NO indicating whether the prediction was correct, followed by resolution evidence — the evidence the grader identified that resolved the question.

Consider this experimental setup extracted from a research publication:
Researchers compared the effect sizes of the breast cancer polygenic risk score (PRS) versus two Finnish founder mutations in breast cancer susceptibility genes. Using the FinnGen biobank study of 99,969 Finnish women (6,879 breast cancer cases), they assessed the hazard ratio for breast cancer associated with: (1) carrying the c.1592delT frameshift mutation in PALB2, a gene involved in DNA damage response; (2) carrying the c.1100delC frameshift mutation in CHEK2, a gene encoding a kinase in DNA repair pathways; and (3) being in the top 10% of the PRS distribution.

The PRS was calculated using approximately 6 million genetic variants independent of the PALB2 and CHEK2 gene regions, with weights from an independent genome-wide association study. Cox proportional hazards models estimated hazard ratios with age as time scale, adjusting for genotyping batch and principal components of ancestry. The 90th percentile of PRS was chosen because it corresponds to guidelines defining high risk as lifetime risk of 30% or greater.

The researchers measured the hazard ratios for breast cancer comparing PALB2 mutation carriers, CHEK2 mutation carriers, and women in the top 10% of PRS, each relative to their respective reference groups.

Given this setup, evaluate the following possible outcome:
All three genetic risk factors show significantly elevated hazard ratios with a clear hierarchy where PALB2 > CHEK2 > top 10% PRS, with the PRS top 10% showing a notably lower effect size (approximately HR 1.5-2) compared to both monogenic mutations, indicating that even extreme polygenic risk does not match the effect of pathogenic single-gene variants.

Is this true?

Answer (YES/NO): NO